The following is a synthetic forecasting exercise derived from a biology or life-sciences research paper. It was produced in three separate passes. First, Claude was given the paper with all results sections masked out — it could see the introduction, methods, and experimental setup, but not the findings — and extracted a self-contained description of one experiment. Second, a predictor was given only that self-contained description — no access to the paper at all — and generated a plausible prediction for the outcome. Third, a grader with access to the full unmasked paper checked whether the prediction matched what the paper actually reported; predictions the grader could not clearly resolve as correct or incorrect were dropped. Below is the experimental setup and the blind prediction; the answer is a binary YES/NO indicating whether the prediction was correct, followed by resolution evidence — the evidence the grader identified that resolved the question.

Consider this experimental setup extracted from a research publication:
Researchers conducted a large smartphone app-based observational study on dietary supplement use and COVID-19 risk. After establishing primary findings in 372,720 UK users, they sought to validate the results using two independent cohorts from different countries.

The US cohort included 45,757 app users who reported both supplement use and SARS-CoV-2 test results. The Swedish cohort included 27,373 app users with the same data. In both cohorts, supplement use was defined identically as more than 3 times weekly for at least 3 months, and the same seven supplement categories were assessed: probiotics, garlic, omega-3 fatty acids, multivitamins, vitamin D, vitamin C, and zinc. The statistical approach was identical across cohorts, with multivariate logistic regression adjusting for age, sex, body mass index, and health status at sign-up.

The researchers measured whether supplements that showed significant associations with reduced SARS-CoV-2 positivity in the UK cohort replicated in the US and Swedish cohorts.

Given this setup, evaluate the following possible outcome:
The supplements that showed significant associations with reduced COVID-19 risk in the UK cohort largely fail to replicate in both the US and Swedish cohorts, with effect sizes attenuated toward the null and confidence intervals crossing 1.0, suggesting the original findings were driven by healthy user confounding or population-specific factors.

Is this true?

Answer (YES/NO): NO